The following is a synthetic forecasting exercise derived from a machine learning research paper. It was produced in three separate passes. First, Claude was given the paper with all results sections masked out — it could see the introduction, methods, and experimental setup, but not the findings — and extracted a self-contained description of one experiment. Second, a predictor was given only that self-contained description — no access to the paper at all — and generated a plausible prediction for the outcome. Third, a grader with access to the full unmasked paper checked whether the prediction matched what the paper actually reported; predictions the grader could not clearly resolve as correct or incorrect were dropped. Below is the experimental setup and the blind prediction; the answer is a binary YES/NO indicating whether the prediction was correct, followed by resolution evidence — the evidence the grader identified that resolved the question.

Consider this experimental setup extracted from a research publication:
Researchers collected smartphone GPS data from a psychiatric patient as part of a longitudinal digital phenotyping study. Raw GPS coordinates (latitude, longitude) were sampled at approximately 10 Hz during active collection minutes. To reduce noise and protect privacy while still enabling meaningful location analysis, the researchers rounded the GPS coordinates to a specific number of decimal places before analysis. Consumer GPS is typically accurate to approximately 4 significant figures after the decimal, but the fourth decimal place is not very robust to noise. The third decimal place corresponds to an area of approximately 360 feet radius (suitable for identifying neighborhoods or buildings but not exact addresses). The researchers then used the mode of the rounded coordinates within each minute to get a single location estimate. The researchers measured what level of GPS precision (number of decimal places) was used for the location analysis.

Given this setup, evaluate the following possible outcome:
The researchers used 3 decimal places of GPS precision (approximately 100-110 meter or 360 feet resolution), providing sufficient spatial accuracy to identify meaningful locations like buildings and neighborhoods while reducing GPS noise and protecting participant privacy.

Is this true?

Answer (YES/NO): YES